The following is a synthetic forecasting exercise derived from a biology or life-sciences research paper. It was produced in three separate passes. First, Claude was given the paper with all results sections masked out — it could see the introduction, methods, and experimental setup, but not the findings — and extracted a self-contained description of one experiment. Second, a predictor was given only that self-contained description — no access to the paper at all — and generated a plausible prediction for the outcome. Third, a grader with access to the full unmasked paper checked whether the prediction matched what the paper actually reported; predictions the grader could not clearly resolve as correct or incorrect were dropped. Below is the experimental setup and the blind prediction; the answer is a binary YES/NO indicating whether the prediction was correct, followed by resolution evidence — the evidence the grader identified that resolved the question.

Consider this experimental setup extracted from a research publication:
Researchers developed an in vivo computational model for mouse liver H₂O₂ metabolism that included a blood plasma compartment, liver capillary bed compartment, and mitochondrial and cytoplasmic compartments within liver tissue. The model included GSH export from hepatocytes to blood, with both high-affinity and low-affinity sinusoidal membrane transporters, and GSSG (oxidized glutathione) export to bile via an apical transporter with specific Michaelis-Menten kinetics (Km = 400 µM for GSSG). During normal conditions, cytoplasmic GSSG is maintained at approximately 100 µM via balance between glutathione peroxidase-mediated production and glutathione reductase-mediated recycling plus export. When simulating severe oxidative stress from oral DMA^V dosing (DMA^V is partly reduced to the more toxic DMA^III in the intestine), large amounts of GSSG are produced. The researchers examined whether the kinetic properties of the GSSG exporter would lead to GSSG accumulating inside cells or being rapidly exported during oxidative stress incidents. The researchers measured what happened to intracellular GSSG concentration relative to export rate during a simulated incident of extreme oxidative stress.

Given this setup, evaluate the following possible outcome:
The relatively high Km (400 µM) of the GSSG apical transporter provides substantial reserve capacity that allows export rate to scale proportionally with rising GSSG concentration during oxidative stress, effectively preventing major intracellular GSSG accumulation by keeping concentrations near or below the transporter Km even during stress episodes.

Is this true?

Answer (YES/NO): NO